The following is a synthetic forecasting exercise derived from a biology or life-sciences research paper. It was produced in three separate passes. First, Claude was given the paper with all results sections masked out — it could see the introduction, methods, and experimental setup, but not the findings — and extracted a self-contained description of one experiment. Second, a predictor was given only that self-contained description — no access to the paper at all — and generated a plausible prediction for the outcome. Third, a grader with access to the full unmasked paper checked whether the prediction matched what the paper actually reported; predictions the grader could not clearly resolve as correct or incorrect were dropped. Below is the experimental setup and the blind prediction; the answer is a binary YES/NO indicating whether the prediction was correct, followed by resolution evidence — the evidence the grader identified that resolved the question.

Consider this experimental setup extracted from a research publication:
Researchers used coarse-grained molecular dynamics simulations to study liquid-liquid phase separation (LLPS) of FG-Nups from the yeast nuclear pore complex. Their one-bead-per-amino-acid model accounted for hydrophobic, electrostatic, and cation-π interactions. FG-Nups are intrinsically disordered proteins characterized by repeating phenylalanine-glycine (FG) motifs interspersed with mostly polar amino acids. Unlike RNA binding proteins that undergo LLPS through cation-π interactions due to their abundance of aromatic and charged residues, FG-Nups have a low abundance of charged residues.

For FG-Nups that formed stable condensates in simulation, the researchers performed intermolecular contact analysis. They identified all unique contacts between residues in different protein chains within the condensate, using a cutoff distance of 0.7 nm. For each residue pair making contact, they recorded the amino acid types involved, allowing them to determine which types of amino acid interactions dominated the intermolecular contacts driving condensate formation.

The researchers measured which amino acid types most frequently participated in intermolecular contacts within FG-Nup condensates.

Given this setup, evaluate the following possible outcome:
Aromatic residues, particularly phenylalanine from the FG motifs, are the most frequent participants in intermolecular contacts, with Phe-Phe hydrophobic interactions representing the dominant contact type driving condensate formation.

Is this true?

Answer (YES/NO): NO